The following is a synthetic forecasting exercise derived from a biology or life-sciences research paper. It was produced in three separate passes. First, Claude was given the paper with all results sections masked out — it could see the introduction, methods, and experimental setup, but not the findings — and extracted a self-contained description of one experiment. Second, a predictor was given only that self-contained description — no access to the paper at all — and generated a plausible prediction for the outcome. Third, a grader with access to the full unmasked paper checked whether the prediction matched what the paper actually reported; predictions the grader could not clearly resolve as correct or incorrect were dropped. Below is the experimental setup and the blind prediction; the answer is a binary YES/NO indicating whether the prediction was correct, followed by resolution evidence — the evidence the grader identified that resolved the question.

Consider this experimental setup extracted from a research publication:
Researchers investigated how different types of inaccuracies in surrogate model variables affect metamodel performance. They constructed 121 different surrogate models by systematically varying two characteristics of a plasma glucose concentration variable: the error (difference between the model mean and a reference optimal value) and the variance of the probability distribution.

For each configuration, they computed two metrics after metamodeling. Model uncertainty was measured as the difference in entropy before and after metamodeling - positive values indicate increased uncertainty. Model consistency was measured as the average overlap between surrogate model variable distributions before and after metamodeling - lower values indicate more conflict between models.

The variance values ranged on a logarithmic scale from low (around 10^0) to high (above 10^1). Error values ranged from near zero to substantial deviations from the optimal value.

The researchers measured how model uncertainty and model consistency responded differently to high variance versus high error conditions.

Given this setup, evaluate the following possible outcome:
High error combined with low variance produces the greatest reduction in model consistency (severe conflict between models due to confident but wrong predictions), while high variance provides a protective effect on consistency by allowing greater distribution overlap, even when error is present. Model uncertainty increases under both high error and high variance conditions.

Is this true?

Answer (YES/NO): NO